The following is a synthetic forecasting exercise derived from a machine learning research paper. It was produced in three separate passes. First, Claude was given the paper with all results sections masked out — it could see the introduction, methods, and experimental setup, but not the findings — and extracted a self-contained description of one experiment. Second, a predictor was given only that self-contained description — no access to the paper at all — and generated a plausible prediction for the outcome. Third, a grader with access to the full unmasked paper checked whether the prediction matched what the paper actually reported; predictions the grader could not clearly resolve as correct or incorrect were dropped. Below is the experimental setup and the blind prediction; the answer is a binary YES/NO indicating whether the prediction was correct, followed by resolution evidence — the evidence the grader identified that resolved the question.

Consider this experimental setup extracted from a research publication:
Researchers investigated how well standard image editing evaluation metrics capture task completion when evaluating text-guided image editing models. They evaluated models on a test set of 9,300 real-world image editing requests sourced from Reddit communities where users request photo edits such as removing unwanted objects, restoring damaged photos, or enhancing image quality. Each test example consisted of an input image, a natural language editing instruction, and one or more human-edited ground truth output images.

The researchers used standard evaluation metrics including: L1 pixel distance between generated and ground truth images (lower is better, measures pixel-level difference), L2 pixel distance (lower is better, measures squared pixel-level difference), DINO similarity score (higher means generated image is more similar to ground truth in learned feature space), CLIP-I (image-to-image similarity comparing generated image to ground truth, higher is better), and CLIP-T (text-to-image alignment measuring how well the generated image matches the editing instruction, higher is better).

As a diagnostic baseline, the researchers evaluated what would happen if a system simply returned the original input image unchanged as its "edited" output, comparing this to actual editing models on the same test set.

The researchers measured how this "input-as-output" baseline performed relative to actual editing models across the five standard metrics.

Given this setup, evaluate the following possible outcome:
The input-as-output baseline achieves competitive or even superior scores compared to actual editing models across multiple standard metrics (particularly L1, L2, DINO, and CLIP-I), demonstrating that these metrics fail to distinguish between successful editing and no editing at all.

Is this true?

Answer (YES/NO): YES